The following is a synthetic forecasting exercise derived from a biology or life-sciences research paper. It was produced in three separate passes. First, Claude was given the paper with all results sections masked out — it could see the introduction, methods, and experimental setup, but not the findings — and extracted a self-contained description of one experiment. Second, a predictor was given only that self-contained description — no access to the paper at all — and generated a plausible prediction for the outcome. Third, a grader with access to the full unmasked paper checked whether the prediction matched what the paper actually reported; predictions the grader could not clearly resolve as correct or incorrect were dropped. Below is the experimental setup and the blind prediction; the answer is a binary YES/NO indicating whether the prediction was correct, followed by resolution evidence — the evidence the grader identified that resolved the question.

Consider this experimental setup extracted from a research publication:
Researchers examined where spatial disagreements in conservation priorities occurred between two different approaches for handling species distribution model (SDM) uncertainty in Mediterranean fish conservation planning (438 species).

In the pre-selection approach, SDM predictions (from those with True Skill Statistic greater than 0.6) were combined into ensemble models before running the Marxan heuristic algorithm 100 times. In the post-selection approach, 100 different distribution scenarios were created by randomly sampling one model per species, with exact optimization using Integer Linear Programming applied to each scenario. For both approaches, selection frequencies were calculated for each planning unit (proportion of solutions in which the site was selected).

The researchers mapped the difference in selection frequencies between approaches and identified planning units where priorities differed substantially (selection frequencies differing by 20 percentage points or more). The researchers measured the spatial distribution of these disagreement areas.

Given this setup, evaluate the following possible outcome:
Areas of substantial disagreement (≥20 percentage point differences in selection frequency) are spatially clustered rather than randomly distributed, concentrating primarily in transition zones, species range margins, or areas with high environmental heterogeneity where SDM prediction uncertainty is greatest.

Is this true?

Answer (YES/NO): YES